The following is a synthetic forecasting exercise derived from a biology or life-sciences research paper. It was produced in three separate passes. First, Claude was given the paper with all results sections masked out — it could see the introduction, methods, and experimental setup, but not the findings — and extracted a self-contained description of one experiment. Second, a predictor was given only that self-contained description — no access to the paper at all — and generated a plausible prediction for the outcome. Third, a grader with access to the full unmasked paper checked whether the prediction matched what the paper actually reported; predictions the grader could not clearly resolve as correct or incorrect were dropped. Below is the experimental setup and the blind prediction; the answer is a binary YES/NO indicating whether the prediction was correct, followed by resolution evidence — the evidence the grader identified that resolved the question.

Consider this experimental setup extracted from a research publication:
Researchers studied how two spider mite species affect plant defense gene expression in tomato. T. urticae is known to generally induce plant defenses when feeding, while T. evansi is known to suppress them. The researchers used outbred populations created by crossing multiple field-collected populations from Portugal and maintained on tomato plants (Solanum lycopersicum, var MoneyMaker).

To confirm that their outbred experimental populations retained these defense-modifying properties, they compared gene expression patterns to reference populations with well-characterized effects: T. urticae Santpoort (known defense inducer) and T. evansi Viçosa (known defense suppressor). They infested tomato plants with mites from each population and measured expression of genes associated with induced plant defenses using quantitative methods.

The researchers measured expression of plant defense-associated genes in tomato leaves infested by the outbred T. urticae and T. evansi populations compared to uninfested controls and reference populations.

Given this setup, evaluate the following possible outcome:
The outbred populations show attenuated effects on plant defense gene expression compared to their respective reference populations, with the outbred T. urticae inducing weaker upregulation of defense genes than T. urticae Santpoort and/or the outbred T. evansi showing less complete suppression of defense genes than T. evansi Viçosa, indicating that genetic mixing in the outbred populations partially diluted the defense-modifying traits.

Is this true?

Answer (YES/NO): NO